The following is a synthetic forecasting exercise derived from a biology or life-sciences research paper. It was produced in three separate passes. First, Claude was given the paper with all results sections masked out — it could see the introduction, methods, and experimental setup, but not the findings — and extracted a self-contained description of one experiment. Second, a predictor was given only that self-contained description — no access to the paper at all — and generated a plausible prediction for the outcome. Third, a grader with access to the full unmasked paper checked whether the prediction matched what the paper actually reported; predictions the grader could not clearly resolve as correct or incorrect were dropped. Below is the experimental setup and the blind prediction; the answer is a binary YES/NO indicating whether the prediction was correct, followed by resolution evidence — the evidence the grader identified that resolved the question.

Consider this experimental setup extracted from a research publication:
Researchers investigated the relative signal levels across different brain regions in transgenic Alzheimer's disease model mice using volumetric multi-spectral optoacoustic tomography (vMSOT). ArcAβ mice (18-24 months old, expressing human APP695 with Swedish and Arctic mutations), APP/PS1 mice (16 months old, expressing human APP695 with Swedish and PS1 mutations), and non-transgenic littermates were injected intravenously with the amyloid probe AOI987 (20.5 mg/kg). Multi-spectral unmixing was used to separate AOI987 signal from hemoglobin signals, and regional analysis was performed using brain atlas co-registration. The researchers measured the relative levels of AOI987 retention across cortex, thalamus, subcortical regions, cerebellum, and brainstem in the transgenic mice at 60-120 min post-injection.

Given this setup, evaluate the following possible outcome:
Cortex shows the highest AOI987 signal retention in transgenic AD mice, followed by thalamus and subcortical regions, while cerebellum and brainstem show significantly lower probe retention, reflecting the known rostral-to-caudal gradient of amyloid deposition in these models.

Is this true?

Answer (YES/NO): NO